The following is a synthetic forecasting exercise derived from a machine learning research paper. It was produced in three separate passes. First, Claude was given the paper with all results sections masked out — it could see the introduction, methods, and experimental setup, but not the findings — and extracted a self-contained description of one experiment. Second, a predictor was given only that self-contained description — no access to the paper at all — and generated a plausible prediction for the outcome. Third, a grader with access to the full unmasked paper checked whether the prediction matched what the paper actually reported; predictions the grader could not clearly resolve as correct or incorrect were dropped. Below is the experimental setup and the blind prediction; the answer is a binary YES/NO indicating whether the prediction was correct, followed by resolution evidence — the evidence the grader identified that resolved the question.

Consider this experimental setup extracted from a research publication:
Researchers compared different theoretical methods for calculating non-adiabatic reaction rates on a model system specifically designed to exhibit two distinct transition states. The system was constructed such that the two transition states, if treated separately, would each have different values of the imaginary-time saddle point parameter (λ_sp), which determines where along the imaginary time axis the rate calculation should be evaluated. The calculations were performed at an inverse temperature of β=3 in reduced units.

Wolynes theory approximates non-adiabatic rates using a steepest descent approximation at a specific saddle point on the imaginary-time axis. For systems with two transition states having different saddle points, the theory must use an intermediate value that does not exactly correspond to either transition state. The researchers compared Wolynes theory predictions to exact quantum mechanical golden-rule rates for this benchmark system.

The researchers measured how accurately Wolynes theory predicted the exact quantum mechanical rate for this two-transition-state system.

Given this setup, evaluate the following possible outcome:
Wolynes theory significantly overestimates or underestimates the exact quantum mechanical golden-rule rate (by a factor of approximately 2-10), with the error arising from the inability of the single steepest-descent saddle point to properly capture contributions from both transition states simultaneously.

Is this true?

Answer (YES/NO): NO